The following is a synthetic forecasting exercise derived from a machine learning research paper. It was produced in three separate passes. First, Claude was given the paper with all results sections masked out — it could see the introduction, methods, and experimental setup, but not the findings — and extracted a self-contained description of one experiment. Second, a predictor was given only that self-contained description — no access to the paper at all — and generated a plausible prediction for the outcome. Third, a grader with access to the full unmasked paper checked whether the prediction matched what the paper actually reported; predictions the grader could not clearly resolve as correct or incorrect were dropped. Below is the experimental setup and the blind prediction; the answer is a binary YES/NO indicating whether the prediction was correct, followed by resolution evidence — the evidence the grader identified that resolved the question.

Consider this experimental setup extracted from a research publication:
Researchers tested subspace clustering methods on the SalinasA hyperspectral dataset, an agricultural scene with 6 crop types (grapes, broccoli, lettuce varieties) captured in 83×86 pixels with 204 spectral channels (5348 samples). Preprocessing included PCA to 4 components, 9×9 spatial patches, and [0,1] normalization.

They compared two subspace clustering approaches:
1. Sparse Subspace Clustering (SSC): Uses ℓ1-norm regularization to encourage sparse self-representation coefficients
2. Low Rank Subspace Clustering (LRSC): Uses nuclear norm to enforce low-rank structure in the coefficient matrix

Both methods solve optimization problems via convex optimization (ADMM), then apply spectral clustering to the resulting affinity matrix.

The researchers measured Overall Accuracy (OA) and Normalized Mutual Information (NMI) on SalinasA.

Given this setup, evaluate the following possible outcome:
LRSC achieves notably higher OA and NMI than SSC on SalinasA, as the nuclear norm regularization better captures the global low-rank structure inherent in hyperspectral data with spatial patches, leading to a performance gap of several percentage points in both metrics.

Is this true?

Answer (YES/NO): NO